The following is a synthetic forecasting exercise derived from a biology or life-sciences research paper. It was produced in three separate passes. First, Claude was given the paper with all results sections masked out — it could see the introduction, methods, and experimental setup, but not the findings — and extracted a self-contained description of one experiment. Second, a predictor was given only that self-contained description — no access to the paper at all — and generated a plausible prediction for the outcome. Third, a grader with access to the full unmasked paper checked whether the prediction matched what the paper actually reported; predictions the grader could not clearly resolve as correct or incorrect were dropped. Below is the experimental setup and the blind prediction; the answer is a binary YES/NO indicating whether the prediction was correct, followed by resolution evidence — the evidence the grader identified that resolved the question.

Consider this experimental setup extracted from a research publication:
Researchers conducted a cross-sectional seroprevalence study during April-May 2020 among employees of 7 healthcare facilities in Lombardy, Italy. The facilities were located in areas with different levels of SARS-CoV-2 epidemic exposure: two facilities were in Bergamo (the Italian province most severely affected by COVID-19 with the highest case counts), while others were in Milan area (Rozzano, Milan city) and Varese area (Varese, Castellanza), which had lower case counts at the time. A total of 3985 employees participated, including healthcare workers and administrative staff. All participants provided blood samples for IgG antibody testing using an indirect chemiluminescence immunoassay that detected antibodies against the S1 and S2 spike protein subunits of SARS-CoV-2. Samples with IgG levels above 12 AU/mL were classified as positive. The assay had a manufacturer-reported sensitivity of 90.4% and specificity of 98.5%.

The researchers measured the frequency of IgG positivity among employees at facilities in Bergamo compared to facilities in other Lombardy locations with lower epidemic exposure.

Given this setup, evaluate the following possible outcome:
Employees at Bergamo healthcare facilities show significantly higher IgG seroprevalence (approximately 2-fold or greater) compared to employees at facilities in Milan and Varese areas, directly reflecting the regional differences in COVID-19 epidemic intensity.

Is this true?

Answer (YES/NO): YES